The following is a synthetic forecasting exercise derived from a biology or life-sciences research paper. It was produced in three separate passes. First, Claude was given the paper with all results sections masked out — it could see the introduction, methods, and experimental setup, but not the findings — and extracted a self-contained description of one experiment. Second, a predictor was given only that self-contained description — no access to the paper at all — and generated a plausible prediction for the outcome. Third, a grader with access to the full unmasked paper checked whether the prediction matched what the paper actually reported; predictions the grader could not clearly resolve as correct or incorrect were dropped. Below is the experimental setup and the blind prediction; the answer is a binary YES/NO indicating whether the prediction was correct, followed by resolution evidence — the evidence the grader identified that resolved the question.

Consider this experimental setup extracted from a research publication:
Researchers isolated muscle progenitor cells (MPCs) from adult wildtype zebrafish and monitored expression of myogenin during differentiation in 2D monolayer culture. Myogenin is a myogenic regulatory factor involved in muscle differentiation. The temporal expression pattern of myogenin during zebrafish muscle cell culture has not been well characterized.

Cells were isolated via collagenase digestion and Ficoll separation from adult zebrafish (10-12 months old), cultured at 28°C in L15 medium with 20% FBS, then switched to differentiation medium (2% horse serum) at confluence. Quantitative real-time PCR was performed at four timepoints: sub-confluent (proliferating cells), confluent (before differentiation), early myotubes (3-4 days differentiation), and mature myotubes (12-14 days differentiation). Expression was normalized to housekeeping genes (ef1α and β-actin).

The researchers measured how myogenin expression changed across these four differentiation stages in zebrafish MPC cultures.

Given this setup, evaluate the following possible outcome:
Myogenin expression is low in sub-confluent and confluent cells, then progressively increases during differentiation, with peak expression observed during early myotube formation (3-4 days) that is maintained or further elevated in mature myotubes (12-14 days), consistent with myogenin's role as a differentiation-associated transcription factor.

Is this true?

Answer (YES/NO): NO